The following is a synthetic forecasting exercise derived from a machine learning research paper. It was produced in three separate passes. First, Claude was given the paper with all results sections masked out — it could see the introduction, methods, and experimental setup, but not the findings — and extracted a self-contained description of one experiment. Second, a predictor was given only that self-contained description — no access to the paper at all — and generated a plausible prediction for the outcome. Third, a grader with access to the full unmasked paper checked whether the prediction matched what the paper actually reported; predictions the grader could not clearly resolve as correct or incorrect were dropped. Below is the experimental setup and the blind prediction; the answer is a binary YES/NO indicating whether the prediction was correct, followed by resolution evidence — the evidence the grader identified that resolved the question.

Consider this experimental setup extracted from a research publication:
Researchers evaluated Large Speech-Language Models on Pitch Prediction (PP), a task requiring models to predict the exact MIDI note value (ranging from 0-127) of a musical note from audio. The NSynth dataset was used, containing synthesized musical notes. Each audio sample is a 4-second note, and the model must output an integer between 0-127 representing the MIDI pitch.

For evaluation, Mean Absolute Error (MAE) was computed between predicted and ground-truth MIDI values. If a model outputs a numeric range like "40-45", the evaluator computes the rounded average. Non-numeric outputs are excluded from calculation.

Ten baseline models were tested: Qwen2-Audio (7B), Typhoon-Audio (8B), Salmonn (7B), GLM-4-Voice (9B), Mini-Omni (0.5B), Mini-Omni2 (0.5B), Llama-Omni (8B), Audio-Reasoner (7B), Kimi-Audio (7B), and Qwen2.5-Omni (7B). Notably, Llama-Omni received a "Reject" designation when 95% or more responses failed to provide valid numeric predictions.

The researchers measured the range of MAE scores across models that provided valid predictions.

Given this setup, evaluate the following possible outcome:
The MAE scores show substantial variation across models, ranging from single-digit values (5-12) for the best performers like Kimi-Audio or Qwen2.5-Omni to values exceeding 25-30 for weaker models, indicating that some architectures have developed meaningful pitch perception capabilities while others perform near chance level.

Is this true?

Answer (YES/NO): NO